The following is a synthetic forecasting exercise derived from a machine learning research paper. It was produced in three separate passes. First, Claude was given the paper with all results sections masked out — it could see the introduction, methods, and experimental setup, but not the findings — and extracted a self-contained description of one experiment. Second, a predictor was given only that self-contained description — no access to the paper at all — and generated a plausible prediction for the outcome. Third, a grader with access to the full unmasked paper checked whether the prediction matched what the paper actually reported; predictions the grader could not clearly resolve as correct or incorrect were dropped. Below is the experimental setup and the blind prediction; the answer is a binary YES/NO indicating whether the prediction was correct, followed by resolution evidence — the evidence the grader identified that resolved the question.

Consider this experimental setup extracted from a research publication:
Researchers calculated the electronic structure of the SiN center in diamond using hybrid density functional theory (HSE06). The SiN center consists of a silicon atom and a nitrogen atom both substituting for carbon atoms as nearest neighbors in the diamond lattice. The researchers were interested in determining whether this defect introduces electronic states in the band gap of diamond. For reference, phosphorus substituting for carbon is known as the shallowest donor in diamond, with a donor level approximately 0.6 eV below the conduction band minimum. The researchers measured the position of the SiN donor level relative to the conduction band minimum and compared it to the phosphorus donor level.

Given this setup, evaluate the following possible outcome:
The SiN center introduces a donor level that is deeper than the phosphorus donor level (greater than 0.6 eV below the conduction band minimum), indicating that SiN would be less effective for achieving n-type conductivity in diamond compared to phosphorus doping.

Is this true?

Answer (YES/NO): NO